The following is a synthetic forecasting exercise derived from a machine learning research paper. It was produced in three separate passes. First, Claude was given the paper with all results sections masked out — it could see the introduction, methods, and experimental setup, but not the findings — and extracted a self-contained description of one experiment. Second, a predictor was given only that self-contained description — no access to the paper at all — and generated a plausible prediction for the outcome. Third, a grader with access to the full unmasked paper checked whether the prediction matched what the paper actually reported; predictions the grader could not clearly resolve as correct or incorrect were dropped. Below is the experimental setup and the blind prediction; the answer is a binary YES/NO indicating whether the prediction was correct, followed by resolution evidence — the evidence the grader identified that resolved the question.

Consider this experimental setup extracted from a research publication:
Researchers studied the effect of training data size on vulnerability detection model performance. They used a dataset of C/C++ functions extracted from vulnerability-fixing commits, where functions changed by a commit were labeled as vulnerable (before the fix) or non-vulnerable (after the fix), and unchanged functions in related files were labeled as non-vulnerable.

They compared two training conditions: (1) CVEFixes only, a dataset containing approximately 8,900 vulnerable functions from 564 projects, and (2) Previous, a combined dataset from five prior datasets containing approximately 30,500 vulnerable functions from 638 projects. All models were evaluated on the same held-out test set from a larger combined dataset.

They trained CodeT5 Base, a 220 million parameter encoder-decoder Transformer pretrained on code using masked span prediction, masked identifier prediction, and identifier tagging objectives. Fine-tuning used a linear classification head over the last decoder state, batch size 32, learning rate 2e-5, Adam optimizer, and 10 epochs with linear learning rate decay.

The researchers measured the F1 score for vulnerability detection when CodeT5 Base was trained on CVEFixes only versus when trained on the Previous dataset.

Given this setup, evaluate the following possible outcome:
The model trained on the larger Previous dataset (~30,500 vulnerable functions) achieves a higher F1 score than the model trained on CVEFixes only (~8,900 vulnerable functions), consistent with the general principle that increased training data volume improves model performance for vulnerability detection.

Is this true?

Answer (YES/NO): YES